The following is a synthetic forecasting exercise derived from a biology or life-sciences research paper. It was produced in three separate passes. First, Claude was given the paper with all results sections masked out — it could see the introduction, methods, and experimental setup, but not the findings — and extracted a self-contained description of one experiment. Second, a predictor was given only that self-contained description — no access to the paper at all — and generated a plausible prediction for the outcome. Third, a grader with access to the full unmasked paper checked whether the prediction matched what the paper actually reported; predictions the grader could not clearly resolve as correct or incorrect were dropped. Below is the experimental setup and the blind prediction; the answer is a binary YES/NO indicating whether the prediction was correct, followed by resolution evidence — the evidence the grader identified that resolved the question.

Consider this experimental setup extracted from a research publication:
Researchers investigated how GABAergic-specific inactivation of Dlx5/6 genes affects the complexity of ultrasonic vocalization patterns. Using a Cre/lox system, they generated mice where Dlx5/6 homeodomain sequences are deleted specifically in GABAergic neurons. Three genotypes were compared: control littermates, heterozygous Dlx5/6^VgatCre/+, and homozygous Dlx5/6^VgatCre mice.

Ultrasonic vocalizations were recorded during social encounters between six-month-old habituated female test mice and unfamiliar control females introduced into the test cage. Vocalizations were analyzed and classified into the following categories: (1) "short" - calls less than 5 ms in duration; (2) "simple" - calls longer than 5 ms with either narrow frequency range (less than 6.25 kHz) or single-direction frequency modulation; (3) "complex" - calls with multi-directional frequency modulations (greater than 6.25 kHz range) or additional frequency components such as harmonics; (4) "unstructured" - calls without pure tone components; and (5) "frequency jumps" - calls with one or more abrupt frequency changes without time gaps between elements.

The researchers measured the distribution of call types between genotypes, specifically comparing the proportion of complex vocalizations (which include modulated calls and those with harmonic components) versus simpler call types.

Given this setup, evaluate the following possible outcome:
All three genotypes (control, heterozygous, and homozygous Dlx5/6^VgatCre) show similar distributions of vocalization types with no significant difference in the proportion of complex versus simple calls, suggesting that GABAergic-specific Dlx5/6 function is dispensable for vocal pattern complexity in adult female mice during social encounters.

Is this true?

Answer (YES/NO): NO